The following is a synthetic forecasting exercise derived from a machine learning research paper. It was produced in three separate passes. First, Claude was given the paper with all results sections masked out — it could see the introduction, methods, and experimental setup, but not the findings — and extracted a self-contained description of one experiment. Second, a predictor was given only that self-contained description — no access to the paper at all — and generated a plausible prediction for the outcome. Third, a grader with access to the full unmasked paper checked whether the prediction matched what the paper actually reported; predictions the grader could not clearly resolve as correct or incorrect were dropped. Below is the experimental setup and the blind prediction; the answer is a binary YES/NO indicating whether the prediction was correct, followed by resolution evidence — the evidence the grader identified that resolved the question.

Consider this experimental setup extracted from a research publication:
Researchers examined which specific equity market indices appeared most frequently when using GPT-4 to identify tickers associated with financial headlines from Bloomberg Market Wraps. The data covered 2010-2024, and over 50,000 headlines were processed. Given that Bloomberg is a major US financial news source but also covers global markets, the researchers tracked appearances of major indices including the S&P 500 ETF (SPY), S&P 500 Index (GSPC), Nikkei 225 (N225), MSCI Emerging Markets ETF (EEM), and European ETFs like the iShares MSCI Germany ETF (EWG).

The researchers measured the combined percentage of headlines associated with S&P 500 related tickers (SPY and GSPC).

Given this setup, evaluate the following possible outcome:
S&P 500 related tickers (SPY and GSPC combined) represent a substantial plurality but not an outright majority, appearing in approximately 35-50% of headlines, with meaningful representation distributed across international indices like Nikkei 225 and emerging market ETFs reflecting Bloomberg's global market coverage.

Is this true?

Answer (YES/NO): NO